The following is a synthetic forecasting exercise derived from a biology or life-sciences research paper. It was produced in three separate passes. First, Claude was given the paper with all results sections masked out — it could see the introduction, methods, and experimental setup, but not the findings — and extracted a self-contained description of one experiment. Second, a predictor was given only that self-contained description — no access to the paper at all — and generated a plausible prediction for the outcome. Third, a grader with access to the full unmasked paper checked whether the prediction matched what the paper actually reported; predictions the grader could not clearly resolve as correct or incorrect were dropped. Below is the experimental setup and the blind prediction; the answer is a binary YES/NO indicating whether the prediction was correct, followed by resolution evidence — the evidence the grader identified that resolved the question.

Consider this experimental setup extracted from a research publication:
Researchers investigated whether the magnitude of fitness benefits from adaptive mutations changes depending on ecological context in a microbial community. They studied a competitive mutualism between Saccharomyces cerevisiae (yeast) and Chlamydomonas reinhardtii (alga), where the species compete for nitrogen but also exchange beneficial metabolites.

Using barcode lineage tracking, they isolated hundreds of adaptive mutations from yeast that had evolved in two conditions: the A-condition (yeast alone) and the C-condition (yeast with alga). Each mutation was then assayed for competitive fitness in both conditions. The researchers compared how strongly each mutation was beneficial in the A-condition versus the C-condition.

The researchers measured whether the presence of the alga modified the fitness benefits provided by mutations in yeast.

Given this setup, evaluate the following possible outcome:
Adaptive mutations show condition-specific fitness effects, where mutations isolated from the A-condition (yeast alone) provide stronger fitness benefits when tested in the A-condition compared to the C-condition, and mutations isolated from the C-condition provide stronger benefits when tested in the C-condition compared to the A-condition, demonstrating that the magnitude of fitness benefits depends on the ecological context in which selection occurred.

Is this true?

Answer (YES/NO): YES